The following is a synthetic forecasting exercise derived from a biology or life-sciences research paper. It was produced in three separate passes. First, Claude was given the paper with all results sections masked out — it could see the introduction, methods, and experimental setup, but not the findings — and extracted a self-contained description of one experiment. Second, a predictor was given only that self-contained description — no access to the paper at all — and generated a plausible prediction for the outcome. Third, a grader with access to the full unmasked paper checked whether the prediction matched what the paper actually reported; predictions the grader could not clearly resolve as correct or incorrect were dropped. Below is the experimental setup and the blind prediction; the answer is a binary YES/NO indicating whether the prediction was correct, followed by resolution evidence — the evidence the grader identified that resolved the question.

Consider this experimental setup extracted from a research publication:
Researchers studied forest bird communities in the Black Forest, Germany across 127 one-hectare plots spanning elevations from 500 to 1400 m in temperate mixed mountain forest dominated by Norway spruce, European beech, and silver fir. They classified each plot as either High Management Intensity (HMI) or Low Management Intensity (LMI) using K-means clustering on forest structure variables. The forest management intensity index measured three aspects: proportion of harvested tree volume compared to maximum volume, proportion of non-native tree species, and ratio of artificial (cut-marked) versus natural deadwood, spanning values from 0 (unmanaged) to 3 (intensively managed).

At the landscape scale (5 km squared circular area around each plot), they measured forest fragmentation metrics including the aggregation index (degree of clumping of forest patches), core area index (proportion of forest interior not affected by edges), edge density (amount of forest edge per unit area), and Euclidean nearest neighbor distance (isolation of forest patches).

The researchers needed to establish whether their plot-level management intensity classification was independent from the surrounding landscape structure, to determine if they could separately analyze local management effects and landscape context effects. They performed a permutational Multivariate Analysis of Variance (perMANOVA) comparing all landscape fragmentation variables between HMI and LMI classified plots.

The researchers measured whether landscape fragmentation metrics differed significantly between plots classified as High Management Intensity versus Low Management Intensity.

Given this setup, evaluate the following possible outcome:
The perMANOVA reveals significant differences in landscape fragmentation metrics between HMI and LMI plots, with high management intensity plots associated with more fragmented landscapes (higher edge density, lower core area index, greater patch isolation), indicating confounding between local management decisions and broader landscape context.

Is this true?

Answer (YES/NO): NO